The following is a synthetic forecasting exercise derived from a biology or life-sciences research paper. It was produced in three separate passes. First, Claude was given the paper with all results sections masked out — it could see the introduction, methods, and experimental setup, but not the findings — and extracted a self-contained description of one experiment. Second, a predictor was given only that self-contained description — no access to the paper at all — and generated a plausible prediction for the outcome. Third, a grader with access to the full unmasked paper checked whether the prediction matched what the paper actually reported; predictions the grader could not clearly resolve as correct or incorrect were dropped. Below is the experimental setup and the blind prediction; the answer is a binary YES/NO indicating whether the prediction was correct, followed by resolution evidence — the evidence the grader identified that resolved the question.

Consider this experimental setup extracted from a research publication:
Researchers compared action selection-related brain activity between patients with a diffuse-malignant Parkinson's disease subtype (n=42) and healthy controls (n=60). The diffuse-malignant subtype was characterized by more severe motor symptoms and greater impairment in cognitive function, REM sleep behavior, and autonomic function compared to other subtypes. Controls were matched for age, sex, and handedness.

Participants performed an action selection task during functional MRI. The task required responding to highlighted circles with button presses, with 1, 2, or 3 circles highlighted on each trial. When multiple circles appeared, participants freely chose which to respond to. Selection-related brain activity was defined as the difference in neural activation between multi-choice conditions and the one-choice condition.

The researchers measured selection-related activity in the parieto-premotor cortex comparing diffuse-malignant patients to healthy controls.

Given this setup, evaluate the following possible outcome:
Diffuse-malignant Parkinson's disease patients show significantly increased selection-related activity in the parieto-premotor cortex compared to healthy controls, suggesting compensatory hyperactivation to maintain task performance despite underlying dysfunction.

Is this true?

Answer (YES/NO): NO